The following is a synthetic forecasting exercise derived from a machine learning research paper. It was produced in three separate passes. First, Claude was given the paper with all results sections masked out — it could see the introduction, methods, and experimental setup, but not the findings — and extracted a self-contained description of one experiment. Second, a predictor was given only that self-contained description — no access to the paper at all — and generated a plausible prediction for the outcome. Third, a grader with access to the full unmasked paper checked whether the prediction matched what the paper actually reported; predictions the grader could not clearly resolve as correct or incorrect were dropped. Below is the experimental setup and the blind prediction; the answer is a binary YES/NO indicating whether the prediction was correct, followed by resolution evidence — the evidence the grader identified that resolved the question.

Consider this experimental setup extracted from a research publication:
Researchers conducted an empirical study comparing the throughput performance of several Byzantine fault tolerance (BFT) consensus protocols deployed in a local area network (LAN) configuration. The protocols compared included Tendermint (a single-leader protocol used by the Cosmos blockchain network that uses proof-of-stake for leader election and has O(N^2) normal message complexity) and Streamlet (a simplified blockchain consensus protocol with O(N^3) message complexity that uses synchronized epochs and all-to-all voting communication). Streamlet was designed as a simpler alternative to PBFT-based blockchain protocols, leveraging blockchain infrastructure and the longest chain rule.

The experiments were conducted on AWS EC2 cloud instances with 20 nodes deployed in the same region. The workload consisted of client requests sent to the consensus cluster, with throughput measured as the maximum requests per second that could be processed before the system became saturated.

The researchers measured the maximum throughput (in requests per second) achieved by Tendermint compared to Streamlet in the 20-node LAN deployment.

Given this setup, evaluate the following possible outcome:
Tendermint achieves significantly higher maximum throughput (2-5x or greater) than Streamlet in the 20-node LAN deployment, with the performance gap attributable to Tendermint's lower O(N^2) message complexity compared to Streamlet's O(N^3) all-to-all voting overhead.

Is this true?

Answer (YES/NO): NO